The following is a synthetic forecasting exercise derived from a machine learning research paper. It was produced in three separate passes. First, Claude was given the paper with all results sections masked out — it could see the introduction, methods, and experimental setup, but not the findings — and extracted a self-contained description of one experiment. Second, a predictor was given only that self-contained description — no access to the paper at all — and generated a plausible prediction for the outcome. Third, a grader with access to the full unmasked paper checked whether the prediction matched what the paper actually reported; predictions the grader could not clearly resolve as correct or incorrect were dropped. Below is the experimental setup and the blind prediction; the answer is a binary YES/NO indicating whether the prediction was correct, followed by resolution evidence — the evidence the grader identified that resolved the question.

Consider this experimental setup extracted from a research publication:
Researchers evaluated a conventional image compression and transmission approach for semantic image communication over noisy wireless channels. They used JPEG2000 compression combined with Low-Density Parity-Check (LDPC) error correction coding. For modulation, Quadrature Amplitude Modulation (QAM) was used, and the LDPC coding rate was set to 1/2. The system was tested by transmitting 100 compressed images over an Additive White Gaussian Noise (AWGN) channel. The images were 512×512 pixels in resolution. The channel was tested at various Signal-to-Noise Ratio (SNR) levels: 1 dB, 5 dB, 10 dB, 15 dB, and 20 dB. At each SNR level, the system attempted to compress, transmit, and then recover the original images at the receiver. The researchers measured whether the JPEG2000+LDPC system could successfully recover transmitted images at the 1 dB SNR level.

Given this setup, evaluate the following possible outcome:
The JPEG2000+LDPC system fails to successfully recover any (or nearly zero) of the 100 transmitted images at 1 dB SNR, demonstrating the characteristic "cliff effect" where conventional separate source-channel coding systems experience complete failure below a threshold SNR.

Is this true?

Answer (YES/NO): YES